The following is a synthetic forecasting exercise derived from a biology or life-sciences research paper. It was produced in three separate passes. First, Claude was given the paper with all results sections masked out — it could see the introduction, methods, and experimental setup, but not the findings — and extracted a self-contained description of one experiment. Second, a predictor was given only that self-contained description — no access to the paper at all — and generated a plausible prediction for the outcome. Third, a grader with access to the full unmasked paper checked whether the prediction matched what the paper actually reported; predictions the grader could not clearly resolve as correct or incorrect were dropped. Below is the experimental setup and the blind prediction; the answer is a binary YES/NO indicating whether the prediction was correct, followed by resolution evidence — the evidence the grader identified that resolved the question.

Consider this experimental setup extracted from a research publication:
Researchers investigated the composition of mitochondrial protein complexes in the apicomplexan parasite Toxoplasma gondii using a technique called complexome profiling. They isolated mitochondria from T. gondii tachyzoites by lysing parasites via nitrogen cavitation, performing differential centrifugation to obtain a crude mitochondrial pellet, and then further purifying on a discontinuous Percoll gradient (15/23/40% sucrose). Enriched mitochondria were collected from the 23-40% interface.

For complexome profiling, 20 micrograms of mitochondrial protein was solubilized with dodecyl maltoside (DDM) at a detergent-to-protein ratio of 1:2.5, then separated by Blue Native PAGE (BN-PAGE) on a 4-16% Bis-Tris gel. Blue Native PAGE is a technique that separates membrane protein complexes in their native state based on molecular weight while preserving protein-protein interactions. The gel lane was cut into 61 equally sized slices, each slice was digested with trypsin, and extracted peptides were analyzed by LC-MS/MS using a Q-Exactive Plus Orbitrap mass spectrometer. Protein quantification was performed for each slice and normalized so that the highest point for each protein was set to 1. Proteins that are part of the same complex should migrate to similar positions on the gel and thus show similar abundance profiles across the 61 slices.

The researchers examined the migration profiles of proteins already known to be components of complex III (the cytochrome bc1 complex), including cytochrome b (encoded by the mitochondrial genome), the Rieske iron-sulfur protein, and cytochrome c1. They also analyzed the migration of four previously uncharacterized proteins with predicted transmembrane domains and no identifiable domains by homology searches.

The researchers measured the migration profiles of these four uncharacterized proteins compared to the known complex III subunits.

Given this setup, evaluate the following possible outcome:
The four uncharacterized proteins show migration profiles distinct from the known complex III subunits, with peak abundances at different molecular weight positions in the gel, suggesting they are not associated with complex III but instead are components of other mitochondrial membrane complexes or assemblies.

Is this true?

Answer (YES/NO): NO